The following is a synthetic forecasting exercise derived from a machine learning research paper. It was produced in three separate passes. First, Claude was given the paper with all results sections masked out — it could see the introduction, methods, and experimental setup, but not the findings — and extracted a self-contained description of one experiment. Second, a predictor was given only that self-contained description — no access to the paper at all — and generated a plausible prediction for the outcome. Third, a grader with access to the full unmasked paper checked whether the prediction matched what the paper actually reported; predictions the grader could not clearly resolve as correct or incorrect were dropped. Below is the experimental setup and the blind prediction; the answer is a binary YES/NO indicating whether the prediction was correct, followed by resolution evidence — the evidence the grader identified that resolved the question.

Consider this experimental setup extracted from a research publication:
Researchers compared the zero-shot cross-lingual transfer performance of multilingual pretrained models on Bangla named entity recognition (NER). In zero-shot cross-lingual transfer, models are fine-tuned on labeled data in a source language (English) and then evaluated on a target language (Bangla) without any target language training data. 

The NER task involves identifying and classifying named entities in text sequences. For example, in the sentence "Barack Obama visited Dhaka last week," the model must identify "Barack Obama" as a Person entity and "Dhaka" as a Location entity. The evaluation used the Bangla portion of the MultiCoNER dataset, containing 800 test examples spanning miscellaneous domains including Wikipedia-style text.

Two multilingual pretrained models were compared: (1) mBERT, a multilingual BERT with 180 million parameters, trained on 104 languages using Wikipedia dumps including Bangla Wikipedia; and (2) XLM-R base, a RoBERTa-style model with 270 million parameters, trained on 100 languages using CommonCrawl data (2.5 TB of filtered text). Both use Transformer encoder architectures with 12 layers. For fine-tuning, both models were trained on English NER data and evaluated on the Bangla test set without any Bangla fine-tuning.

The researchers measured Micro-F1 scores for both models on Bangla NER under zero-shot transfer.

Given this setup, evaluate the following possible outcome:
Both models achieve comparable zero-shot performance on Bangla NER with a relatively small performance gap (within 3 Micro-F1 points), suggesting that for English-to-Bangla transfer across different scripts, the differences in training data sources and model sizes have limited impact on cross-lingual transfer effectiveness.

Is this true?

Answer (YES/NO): NO